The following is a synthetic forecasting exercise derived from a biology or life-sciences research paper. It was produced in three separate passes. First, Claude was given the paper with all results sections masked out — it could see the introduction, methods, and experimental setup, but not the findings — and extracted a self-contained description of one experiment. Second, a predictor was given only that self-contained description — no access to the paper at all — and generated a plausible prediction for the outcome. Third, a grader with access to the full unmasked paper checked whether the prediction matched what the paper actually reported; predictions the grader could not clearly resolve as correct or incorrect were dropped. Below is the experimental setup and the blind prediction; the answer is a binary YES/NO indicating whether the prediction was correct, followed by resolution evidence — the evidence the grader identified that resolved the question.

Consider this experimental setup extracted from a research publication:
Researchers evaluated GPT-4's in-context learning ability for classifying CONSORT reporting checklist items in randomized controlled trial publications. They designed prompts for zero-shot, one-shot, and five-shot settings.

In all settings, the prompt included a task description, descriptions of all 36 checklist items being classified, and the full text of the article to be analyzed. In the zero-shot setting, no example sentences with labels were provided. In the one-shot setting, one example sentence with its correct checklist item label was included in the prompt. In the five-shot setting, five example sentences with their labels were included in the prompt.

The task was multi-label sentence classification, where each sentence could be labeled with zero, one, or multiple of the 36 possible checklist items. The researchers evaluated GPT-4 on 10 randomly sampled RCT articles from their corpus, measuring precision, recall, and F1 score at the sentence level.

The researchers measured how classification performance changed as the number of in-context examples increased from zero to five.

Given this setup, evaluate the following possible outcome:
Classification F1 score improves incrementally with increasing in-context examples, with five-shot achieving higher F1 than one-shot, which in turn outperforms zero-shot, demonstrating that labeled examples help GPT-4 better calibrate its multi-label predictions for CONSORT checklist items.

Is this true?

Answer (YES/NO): NO